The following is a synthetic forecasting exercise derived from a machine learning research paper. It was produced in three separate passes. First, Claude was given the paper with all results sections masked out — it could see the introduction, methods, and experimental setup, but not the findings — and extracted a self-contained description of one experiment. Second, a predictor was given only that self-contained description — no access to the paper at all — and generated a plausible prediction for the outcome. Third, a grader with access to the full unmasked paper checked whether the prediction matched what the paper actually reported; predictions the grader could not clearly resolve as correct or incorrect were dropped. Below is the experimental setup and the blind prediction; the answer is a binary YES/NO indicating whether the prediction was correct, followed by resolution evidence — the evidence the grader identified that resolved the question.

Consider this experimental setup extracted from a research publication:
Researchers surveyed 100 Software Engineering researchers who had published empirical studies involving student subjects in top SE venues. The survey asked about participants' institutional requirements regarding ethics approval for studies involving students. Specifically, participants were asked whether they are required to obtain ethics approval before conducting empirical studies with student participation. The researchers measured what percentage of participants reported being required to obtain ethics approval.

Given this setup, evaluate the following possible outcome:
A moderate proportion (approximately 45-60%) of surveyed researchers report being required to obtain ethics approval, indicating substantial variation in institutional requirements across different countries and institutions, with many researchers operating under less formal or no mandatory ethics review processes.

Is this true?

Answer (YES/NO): NO